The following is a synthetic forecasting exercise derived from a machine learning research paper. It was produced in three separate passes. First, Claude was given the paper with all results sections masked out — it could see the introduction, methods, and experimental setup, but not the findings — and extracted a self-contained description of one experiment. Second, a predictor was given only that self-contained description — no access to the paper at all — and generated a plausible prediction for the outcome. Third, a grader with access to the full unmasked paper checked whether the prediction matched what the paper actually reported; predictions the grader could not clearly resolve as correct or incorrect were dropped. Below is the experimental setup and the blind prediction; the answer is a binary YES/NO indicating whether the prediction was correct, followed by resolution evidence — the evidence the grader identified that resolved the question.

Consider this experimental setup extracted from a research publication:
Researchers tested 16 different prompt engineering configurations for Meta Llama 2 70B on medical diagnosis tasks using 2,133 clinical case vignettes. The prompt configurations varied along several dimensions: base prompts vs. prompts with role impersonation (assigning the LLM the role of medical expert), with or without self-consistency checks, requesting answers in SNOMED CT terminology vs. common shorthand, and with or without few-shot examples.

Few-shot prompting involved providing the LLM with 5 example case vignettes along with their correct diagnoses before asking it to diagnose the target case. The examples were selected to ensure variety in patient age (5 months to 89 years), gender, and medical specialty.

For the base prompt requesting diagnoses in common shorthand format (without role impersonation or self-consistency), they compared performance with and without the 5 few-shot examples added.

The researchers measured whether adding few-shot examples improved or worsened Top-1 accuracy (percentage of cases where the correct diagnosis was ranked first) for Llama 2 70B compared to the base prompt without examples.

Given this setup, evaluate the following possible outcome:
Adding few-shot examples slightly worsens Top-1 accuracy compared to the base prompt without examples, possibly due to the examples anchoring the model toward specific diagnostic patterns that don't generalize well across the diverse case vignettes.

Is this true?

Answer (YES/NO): NO